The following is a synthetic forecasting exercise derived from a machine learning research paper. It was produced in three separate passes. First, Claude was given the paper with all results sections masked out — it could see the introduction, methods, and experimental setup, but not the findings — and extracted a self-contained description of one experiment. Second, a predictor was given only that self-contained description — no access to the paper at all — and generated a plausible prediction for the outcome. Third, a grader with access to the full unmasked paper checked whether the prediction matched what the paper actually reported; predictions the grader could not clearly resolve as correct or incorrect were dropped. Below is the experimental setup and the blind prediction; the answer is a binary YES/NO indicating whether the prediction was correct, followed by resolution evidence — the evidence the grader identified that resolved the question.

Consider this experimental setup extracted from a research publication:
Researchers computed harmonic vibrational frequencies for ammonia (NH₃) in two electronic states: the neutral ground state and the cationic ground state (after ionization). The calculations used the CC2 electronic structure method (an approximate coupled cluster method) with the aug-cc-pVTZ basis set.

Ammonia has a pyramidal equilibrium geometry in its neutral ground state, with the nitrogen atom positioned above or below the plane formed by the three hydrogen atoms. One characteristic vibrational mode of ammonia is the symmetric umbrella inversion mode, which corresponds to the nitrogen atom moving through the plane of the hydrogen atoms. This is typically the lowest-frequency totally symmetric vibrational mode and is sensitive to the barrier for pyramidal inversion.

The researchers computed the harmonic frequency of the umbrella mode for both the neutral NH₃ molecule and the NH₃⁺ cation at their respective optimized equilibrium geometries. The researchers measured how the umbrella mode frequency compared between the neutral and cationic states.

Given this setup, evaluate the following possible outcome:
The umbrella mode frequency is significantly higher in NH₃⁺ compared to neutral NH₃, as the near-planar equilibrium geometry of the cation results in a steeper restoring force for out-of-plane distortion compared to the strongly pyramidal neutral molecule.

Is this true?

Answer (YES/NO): NO